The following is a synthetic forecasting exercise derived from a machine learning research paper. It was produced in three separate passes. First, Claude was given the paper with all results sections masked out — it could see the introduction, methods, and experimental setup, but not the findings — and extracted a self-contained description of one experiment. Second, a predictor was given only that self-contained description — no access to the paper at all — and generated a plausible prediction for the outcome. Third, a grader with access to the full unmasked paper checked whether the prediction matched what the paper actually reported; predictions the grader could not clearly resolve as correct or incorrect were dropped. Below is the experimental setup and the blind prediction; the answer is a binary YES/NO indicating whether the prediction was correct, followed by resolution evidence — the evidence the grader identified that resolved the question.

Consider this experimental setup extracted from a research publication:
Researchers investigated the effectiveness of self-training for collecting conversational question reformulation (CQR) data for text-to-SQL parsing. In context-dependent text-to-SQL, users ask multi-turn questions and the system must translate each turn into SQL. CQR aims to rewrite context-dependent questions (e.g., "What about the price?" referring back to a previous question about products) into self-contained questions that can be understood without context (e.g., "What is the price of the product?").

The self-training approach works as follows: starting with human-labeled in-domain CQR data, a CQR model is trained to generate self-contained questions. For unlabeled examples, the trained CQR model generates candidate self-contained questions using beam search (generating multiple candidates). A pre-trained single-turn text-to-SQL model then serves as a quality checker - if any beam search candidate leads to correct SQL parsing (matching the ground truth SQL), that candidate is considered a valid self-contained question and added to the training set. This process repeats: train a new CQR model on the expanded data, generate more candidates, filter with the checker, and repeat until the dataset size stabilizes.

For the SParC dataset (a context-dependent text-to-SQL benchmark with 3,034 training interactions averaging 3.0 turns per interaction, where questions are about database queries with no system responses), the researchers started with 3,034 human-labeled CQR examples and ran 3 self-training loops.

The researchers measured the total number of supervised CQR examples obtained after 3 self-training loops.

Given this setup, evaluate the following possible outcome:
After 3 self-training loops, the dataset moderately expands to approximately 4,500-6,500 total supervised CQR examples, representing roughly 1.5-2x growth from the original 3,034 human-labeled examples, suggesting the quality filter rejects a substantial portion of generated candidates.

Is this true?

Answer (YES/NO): NO